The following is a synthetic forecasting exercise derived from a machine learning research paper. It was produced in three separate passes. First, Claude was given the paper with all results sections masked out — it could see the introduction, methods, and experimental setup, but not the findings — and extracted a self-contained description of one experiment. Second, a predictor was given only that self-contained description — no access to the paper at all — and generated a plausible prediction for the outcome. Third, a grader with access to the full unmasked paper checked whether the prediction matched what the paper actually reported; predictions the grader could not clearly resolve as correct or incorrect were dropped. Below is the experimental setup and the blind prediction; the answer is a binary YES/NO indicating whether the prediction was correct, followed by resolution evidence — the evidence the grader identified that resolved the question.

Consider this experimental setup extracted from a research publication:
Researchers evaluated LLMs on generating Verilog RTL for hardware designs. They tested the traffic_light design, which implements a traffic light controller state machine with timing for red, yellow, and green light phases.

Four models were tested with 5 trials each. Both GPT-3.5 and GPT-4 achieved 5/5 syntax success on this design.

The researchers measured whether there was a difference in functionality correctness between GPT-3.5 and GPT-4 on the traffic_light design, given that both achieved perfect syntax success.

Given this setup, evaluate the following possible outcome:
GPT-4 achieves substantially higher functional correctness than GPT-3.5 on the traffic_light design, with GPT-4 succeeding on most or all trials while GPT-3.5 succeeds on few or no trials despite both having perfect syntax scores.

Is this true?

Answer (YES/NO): YES